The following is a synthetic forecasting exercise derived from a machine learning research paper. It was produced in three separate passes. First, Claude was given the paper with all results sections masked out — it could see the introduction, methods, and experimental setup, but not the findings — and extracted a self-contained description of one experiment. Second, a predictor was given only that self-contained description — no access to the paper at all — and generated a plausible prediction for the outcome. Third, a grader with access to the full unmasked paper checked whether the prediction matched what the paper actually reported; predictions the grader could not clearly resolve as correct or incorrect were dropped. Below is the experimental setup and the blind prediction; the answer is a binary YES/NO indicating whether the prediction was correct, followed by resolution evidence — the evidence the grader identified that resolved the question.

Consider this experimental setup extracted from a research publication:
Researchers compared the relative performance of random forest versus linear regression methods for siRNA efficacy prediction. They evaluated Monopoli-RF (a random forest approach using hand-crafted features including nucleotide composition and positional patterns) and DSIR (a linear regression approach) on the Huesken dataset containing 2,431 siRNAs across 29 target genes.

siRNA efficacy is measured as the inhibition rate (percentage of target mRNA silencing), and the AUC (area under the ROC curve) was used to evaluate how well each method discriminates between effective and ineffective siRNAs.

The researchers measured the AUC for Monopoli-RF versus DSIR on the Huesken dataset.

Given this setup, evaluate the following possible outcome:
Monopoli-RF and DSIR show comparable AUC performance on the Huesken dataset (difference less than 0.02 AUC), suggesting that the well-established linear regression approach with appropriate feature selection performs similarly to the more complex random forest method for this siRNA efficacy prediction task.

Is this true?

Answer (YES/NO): NO